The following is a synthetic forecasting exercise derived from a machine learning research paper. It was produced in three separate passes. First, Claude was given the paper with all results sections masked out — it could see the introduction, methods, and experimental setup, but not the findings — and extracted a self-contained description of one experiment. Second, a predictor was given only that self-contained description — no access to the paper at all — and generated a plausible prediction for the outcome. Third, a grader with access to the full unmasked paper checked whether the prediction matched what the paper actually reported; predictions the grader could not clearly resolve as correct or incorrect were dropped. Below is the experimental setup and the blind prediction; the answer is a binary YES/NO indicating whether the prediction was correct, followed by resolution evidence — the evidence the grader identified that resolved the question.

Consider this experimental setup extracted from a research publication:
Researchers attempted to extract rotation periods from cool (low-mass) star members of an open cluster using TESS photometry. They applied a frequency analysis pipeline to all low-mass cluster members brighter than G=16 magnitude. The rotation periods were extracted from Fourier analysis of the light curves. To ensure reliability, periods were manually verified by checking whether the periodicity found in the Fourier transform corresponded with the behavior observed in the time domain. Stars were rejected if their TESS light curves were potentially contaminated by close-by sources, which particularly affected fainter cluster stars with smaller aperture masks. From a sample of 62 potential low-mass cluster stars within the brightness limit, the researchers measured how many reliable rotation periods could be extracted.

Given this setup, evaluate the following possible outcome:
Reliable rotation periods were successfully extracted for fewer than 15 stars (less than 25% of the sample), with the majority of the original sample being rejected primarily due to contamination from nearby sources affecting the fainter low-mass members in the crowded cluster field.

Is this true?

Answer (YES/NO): NO